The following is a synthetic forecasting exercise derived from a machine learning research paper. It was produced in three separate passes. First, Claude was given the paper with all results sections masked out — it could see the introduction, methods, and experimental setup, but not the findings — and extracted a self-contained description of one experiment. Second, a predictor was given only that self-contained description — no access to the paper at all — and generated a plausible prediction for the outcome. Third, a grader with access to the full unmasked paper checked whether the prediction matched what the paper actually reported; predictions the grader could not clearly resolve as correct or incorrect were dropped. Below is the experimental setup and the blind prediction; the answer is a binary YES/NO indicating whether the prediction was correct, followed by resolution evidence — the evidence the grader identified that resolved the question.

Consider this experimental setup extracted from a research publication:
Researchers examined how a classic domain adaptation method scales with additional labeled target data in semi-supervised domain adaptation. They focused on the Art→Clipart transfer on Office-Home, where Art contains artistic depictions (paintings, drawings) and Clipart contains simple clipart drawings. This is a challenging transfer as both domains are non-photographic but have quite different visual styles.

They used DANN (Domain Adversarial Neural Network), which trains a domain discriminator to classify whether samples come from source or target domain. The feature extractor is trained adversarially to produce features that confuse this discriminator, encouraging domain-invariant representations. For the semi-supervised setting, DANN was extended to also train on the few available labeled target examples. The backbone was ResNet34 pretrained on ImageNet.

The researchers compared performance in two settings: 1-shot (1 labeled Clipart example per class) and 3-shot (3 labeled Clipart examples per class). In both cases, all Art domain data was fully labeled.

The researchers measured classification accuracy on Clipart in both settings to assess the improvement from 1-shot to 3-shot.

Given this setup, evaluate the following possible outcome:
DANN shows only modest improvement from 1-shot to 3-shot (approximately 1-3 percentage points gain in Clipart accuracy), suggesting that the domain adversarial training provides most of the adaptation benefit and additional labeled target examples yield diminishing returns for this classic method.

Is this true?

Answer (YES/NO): YES